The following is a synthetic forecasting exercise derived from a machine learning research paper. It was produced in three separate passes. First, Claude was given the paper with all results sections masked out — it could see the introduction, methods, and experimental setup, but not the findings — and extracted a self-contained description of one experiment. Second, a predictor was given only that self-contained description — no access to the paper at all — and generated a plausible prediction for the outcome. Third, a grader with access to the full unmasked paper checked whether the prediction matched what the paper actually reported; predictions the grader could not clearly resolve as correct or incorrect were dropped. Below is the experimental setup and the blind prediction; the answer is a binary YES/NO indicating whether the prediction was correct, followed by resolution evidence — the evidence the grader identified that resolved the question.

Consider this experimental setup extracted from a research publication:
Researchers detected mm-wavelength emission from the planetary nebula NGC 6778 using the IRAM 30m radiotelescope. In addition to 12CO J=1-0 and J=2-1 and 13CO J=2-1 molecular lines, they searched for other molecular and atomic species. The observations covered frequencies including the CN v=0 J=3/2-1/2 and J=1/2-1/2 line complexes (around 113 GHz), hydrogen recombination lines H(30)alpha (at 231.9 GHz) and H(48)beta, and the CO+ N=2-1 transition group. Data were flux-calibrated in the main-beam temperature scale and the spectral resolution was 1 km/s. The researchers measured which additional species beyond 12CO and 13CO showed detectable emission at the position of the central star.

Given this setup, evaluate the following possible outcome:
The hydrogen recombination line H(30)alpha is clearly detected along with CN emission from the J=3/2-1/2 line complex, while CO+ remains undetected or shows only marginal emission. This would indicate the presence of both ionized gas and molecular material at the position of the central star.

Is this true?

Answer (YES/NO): YES